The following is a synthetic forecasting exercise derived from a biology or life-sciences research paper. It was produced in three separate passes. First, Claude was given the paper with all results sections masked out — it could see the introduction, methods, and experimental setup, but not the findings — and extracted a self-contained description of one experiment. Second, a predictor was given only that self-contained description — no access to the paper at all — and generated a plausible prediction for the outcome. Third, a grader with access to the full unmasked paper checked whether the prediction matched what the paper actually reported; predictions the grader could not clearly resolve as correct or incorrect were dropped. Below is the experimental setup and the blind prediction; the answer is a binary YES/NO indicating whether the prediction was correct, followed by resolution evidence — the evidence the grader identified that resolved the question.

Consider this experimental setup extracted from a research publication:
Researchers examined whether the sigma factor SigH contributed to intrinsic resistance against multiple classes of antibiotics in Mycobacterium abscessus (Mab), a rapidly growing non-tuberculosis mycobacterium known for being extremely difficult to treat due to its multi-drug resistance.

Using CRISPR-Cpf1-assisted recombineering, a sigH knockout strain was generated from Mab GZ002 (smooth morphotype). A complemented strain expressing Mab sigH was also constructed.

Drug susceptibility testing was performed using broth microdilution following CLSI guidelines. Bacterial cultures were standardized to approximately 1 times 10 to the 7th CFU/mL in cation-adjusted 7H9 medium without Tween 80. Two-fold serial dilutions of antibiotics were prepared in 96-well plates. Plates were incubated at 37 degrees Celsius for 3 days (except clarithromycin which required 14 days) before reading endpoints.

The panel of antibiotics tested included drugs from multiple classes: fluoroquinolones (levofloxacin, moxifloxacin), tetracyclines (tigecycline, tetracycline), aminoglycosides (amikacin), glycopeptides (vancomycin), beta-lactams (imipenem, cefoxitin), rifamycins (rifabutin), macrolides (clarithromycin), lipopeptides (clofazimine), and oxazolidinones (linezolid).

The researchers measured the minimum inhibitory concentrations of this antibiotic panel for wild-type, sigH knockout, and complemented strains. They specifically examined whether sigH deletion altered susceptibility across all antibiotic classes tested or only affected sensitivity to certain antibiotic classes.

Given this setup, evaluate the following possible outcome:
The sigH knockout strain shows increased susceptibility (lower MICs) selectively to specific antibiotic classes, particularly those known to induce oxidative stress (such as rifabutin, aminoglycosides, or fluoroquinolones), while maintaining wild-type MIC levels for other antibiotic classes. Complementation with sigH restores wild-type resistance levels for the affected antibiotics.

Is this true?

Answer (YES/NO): NO